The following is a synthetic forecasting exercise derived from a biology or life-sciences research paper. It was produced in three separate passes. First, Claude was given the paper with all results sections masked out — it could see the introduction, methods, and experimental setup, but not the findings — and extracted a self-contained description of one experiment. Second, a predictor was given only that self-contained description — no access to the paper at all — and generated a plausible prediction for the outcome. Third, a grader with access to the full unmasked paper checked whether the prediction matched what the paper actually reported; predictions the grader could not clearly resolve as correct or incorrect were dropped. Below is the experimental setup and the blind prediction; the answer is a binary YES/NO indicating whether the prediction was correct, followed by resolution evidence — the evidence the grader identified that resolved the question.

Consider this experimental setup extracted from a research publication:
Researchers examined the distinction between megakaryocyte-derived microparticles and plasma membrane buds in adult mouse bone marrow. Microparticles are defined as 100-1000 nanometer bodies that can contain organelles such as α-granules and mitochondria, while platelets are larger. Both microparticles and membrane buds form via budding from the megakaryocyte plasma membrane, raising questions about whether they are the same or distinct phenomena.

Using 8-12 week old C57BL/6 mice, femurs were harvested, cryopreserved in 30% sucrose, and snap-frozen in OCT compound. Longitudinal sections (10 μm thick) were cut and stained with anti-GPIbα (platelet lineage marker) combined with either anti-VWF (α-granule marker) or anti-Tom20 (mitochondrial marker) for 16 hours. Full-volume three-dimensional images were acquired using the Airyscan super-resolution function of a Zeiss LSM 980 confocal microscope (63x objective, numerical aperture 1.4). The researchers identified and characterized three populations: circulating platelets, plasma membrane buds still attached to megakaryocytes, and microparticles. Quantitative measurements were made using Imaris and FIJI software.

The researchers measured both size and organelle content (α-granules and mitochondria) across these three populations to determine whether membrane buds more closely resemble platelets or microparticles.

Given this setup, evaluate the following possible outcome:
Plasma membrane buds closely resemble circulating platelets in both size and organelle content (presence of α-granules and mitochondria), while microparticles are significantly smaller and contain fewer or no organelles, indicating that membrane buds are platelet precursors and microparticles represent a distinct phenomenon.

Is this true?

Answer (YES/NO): YES